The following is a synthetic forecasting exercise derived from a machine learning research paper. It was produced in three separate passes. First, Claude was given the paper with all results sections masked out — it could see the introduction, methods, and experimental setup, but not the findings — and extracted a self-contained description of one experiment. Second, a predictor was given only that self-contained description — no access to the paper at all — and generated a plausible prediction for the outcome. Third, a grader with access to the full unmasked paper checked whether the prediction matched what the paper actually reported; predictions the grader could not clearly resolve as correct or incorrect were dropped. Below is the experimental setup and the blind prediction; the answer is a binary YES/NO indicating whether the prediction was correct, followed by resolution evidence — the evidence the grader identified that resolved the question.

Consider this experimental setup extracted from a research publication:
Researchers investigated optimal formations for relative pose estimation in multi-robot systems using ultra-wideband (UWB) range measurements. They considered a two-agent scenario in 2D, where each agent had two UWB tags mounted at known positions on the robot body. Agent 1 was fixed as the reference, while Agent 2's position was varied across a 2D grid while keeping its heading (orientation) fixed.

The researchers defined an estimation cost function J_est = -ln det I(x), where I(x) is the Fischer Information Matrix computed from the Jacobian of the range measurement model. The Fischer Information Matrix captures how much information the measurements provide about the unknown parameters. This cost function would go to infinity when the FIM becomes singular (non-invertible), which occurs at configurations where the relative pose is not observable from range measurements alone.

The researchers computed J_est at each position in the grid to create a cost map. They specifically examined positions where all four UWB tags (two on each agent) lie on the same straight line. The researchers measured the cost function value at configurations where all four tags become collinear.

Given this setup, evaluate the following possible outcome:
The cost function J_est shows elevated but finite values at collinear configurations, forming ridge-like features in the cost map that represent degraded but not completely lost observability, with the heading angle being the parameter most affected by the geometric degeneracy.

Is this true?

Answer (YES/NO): NO